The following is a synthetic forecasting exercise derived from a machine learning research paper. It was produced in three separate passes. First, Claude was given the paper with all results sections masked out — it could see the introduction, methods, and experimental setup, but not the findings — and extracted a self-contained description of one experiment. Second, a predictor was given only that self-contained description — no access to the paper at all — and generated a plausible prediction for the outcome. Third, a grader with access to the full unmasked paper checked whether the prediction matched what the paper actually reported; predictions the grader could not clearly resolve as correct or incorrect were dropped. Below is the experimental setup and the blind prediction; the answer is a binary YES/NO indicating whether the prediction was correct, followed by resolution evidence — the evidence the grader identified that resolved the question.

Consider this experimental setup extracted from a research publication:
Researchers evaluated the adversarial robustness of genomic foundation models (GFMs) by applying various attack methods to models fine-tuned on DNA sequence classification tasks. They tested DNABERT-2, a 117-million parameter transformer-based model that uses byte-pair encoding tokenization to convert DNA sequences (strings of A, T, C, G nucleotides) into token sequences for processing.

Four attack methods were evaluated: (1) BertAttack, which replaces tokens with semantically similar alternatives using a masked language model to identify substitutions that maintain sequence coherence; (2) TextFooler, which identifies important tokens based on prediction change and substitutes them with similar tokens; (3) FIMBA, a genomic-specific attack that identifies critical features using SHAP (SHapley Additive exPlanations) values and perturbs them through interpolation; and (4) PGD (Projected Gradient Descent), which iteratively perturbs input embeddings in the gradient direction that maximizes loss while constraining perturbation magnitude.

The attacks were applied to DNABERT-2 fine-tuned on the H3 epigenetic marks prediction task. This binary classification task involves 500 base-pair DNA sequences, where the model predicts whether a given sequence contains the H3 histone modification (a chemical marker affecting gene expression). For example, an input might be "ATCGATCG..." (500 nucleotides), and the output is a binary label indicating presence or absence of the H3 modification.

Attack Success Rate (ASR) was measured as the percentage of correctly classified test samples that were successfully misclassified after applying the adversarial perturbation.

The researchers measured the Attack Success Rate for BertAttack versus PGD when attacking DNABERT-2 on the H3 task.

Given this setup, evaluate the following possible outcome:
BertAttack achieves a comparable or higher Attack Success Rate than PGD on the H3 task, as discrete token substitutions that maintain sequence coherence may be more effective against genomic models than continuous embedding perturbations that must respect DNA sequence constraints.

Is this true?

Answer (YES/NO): YES